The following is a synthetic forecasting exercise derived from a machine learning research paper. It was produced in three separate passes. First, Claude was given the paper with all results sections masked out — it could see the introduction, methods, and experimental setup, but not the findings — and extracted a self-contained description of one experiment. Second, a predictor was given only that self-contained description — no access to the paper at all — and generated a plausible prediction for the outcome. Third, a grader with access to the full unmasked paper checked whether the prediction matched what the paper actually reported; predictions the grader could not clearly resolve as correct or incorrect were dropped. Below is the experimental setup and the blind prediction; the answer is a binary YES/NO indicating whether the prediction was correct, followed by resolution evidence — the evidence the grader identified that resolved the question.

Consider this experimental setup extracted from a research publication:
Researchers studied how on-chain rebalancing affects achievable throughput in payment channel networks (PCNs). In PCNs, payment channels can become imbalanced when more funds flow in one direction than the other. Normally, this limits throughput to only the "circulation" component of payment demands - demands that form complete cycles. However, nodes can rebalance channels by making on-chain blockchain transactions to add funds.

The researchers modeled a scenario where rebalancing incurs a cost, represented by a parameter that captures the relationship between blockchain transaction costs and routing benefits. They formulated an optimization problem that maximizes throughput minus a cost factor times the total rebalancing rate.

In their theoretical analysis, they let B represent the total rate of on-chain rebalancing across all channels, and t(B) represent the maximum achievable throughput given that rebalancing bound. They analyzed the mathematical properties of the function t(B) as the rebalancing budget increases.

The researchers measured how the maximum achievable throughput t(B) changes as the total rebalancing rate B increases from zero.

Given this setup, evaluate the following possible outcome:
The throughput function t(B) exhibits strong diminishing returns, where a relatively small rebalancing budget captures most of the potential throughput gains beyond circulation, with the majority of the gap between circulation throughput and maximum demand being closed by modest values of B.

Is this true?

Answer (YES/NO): NO